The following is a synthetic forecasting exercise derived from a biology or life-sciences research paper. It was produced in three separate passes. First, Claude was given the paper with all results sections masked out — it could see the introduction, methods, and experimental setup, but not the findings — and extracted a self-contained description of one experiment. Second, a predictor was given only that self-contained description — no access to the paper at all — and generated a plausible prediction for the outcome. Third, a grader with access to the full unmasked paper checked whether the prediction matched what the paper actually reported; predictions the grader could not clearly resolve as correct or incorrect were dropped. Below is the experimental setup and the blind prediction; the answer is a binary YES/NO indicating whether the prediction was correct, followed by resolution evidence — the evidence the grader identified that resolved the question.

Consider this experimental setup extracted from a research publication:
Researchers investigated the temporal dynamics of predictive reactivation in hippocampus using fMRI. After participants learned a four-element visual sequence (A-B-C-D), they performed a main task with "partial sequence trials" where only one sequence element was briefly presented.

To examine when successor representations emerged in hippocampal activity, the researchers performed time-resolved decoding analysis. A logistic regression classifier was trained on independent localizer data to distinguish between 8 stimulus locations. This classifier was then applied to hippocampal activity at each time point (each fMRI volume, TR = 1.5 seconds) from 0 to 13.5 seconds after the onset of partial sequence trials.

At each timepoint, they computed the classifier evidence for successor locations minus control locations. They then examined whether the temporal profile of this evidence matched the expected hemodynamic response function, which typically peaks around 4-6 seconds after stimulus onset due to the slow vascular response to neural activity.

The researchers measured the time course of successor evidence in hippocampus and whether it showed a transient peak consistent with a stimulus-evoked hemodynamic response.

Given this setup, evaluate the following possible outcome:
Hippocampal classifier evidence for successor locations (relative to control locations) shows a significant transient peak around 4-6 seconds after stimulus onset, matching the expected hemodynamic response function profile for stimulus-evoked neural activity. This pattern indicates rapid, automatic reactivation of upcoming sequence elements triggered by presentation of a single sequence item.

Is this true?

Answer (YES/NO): YES